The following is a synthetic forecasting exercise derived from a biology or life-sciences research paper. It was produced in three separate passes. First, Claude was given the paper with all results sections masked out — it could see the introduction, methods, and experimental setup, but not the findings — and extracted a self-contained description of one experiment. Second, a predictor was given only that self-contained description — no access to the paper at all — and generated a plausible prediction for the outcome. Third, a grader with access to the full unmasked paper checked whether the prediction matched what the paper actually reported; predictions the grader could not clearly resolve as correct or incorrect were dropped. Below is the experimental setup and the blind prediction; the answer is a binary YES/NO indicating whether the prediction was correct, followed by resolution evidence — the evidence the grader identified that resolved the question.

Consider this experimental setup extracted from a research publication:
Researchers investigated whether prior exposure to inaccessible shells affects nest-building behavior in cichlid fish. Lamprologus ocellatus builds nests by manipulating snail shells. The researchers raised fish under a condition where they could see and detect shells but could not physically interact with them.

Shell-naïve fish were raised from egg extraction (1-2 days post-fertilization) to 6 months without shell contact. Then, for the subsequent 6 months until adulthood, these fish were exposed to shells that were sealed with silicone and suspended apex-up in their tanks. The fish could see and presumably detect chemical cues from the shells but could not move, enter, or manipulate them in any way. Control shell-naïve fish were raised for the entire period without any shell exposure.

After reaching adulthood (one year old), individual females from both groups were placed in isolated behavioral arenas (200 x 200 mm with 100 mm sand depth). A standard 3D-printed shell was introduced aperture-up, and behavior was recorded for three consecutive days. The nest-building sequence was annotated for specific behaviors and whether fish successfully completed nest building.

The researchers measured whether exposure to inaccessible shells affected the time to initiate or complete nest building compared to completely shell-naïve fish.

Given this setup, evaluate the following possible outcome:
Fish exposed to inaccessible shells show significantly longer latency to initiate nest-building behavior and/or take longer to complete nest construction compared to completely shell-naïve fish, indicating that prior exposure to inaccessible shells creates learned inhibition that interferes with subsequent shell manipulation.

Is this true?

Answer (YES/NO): NO